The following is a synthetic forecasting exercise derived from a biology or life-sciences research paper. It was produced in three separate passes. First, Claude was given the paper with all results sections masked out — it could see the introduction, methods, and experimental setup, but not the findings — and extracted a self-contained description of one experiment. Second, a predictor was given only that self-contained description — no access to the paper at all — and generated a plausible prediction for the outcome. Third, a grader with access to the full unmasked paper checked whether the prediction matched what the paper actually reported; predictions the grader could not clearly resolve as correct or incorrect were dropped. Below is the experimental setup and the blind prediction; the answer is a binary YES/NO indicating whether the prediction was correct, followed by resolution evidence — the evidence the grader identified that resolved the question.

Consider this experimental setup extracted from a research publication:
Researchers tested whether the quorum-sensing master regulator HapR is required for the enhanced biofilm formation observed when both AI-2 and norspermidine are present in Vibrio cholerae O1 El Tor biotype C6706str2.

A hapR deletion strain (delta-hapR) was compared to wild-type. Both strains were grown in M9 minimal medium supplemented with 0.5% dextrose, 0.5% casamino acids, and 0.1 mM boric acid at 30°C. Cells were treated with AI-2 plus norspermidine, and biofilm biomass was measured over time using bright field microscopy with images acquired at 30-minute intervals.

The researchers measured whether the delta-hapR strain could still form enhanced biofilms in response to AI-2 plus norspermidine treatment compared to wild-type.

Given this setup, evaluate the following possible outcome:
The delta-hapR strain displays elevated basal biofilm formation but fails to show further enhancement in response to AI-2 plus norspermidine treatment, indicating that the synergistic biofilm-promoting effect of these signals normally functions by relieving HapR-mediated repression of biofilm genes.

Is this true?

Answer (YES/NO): NO